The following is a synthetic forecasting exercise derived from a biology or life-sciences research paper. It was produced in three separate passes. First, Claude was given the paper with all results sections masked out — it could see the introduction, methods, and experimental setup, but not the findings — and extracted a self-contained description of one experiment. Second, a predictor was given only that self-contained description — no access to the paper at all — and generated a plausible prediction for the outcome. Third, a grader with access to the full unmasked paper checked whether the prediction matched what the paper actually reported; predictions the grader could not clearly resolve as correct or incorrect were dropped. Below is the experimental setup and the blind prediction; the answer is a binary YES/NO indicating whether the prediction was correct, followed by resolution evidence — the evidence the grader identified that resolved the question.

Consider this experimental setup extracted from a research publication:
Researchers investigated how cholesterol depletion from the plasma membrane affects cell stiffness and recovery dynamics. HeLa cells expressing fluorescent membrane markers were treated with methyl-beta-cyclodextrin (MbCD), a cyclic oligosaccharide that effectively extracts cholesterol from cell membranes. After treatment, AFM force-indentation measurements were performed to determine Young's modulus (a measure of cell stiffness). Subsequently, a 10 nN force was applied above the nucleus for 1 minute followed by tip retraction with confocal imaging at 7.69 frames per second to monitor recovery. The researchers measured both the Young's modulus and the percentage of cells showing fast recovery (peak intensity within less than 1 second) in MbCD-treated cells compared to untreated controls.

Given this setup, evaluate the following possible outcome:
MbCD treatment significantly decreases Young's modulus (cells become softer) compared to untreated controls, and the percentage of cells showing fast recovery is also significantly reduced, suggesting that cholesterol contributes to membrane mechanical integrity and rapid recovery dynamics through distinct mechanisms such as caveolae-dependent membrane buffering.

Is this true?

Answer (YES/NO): NO